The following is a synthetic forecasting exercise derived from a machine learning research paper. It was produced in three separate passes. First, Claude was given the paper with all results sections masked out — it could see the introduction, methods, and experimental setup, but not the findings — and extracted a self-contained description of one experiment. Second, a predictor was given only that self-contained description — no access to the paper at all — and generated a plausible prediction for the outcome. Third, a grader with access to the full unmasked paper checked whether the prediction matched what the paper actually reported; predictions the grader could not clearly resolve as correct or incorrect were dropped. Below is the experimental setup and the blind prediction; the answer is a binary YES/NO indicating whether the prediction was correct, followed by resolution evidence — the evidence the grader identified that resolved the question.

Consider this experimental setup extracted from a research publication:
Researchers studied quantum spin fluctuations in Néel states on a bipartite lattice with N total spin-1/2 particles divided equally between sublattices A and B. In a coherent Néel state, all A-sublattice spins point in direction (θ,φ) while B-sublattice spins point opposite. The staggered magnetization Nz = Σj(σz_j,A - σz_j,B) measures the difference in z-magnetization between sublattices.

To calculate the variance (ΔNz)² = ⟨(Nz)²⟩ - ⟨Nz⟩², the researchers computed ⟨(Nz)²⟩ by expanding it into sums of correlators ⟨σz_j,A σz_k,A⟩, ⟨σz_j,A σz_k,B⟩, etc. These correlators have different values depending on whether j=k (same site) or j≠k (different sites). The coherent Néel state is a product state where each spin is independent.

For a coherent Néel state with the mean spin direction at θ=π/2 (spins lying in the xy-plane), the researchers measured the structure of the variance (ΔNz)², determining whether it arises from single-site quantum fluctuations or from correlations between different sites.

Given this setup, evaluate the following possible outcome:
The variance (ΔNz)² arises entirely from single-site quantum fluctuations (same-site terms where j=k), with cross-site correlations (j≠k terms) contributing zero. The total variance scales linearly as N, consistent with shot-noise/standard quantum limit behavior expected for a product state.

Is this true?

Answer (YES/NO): YES